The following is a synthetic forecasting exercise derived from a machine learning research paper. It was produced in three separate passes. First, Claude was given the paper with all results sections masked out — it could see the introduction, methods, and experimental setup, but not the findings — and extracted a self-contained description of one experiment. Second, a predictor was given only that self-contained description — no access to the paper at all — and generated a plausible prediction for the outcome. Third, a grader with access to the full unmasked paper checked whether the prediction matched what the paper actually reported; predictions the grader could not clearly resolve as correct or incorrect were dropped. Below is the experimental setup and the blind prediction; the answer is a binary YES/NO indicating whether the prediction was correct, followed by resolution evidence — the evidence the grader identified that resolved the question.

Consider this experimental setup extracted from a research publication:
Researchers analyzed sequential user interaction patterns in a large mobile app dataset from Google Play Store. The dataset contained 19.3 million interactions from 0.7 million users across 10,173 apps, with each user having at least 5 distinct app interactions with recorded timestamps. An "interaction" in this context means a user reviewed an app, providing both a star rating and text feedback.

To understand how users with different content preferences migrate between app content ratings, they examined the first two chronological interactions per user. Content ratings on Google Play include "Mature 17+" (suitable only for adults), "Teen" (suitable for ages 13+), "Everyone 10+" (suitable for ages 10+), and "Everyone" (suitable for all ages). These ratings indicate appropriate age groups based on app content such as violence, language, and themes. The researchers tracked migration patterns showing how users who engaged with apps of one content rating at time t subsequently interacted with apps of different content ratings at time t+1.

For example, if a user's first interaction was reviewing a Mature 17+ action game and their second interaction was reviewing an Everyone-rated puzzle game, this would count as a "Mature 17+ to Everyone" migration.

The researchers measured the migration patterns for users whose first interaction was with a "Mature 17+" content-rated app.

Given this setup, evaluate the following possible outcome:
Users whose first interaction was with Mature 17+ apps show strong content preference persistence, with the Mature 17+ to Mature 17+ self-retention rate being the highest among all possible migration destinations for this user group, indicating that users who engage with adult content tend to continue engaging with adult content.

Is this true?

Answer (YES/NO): NO